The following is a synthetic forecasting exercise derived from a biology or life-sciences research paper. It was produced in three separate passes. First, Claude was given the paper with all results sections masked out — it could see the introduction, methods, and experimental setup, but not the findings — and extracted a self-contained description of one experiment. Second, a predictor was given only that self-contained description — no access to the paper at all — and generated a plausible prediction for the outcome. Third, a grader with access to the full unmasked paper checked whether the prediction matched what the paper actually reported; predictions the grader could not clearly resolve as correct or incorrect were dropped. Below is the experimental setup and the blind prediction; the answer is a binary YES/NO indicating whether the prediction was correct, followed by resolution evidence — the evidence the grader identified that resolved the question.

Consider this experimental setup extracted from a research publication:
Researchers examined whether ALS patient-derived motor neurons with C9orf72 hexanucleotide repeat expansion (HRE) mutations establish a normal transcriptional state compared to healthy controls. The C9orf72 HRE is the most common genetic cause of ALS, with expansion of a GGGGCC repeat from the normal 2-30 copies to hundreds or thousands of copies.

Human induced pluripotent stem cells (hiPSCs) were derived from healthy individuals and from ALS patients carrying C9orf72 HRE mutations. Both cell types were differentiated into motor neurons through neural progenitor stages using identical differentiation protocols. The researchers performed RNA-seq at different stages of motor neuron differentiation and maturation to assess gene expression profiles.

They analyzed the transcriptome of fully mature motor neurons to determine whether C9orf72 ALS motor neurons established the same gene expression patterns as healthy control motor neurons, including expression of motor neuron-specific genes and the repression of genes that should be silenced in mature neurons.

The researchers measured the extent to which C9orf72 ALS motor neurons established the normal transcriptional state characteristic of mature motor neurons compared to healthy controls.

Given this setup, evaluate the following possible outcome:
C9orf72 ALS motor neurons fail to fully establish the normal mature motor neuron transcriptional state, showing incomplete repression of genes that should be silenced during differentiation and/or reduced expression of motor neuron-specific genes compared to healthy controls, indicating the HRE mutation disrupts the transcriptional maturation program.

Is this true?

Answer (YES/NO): YES